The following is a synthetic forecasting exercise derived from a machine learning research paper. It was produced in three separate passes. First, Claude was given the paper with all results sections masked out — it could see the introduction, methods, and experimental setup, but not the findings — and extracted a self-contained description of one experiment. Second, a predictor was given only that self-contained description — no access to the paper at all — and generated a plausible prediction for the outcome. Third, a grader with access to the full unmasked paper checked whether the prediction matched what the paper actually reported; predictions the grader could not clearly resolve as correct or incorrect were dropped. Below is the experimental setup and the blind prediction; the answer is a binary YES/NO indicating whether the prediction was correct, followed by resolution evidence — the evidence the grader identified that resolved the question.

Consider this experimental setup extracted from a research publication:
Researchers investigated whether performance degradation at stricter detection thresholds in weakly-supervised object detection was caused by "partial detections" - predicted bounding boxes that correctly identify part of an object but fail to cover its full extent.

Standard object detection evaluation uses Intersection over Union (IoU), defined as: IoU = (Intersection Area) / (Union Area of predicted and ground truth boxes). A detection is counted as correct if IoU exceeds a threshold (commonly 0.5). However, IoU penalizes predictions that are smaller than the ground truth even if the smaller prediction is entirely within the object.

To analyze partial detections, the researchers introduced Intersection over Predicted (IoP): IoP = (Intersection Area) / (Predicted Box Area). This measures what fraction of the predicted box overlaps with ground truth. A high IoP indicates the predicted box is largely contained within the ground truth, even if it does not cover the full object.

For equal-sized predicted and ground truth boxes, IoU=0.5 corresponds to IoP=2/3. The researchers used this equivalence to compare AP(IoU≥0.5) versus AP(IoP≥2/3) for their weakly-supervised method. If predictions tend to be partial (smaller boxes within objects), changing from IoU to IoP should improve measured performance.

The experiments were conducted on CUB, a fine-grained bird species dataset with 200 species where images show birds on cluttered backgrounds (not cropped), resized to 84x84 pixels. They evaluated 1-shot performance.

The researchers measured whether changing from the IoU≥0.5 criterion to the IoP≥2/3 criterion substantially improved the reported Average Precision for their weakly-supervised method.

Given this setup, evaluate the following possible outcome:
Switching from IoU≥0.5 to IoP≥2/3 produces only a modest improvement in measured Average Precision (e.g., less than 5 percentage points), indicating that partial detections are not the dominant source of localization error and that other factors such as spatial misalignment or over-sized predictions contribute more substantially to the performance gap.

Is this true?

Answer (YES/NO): NO